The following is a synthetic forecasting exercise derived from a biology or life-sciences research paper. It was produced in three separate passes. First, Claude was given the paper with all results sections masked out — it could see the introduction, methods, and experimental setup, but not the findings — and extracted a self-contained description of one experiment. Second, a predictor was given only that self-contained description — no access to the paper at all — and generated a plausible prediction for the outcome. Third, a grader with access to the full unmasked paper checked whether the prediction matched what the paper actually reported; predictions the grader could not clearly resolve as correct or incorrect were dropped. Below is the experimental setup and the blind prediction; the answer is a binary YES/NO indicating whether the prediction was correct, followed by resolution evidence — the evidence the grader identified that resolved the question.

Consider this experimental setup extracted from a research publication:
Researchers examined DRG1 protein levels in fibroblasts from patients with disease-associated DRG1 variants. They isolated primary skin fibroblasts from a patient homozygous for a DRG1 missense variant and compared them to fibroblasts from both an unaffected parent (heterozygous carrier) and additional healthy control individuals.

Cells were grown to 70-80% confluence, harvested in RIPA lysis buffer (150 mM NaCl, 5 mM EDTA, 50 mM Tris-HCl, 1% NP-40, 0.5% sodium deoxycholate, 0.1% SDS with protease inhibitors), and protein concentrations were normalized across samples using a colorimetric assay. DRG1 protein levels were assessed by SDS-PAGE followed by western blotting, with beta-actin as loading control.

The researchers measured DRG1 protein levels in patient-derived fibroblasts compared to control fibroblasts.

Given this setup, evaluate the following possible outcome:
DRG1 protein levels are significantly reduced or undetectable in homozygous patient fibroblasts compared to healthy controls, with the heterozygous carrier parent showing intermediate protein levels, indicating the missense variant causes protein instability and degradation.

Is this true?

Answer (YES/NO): NO